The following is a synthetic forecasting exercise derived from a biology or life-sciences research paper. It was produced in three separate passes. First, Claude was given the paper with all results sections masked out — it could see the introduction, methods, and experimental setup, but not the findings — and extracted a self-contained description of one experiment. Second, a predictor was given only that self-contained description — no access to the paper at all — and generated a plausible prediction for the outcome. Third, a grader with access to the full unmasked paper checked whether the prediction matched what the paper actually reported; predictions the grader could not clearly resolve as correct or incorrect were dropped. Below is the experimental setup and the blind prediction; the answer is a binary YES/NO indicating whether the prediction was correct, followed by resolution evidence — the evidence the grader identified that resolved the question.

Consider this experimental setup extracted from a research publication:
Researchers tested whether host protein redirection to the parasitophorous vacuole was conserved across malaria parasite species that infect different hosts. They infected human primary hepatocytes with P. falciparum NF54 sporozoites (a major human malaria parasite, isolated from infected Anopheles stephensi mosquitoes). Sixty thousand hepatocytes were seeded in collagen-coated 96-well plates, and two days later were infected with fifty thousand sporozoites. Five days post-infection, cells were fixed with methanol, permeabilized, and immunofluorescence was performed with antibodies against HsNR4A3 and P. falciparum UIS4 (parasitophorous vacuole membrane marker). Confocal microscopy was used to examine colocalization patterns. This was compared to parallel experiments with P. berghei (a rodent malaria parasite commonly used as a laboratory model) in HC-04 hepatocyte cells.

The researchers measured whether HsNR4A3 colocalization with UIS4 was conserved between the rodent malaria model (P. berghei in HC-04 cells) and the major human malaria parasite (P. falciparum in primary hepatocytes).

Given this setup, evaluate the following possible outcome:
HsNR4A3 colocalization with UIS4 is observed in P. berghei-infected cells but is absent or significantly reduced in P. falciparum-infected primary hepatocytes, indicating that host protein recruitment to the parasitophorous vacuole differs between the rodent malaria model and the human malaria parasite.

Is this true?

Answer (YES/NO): NO